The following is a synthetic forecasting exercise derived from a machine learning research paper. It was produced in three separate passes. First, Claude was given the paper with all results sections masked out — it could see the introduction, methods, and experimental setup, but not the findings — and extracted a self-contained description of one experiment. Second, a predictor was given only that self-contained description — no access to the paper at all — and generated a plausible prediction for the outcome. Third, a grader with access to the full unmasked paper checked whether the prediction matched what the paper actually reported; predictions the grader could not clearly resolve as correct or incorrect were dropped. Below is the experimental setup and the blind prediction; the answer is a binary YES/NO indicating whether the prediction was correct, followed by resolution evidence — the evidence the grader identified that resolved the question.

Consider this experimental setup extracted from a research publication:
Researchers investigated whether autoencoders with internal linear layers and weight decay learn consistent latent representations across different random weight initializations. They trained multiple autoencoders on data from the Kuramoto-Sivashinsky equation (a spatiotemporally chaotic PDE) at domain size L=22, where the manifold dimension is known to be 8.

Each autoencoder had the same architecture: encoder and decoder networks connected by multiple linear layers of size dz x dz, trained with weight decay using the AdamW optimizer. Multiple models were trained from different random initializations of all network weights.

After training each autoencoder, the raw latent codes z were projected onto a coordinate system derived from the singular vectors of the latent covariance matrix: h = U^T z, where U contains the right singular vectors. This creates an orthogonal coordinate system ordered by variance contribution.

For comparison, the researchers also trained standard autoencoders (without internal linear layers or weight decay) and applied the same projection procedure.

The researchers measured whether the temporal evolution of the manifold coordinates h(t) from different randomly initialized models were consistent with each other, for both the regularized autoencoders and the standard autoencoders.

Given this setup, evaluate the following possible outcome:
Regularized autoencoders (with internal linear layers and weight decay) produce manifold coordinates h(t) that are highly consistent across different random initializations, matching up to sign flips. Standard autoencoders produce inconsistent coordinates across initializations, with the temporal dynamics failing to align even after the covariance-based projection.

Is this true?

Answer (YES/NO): YES